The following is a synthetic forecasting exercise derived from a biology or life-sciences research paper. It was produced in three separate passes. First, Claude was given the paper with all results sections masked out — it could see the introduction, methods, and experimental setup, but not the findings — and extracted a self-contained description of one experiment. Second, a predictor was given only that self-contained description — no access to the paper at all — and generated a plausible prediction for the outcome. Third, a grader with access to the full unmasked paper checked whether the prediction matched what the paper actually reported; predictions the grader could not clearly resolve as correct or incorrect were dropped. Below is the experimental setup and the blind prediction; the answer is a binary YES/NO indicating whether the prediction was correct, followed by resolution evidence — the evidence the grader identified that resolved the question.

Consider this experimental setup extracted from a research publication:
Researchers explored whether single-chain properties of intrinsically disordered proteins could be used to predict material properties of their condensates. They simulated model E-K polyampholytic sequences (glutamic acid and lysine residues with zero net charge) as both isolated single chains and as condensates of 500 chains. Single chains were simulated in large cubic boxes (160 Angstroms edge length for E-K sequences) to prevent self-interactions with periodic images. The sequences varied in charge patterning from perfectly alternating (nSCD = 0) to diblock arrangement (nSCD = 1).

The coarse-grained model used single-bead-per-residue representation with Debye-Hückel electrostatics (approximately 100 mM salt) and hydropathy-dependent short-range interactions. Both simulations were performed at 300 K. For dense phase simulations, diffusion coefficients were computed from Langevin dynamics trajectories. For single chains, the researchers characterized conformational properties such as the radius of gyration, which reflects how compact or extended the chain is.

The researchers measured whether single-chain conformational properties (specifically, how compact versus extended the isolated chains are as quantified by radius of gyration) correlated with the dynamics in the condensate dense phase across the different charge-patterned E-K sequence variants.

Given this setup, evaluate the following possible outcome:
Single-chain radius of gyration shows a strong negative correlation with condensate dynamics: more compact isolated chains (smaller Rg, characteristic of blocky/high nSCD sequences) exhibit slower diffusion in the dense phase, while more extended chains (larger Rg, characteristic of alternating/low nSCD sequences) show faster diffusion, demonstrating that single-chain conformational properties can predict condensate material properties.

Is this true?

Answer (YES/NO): NO